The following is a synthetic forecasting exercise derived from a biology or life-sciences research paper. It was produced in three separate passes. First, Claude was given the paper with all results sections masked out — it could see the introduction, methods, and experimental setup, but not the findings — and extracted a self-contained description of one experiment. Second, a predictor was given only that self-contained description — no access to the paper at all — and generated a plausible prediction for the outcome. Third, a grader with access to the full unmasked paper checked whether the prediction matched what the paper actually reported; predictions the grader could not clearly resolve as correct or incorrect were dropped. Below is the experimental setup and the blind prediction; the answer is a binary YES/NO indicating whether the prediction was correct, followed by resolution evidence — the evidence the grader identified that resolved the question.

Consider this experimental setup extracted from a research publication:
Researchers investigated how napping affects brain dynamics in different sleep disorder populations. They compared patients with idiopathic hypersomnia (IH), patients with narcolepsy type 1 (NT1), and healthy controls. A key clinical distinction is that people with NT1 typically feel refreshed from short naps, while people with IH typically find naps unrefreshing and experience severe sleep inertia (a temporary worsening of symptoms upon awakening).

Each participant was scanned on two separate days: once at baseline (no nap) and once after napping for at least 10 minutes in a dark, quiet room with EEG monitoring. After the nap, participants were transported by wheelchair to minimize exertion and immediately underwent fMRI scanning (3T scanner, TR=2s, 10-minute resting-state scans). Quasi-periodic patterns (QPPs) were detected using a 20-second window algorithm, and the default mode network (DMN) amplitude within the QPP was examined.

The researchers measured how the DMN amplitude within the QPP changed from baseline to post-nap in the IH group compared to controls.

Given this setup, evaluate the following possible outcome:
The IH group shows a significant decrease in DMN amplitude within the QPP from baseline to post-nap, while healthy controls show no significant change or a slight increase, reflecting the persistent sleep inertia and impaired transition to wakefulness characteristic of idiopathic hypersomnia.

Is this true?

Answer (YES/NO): NO